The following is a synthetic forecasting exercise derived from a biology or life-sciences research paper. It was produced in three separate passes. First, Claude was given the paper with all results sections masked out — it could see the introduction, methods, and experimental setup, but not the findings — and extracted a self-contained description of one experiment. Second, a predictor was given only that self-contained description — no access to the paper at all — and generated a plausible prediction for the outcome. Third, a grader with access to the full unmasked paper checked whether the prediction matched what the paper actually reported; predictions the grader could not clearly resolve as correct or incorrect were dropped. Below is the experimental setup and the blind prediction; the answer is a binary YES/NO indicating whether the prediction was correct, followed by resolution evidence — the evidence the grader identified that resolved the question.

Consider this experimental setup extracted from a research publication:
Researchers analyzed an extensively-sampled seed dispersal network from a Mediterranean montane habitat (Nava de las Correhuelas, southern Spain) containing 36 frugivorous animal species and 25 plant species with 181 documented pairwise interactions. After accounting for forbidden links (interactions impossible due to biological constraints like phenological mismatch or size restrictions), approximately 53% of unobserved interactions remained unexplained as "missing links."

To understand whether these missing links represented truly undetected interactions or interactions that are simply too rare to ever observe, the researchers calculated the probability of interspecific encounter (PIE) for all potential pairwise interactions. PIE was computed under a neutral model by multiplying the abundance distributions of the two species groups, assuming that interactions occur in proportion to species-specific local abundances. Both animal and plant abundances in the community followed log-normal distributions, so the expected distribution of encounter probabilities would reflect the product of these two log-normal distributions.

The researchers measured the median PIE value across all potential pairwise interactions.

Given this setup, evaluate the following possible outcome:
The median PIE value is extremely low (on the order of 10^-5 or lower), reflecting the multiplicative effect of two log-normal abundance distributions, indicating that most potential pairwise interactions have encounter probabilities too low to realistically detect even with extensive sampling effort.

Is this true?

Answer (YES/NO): NO